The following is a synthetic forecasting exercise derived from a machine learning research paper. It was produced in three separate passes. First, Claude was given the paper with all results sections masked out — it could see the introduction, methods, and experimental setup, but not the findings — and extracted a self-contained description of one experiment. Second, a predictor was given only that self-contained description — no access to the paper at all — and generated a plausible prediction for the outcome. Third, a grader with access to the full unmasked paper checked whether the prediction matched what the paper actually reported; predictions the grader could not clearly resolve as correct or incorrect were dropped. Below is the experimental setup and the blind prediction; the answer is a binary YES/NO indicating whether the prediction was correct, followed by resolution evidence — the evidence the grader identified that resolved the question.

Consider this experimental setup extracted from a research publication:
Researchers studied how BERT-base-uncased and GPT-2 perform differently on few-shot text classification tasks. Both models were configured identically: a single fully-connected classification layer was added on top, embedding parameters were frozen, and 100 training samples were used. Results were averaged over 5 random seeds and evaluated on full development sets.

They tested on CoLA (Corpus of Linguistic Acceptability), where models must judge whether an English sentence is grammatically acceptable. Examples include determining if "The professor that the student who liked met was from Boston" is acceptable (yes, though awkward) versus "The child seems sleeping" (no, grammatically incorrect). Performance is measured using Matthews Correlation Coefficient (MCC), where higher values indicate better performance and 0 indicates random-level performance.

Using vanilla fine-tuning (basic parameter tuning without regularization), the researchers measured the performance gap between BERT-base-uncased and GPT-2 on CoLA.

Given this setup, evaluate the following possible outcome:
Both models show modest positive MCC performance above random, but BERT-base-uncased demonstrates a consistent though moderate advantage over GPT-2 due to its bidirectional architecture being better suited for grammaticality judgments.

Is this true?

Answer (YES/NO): NO